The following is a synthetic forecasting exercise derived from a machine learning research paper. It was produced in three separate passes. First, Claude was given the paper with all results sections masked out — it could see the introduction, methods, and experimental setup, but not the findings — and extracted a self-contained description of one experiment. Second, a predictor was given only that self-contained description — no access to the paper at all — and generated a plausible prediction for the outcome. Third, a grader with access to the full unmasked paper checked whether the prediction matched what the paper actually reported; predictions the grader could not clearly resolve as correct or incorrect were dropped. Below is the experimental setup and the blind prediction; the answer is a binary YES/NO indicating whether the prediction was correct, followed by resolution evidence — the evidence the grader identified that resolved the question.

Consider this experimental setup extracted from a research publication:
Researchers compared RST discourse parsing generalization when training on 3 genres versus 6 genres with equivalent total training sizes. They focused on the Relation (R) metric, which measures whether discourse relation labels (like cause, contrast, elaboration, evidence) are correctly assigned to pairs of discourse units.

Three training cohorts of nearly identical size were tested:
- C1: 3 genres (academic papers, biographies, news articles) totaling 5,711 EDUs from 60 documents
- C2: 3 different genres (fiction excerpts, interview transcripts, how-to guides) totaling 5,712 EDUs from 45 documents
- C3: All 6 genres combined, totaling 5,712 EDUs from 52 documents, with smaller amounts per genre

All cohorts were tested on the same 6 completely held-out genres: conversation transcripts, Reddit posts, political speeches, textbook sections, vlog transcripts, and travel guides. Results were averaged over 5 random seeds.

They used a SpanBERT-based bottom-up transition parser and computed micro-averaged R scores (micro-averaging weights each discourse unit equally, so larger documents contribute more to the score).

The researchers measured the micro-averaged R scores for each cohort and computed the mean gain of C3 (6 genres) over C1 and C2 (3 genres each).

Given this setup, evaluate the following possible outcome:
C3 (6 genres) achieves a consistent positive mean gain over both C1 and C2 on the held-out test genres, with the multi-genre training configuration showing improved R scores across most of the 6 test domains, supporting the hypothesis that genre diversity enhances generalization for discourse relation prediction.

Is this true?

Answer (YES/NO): YES